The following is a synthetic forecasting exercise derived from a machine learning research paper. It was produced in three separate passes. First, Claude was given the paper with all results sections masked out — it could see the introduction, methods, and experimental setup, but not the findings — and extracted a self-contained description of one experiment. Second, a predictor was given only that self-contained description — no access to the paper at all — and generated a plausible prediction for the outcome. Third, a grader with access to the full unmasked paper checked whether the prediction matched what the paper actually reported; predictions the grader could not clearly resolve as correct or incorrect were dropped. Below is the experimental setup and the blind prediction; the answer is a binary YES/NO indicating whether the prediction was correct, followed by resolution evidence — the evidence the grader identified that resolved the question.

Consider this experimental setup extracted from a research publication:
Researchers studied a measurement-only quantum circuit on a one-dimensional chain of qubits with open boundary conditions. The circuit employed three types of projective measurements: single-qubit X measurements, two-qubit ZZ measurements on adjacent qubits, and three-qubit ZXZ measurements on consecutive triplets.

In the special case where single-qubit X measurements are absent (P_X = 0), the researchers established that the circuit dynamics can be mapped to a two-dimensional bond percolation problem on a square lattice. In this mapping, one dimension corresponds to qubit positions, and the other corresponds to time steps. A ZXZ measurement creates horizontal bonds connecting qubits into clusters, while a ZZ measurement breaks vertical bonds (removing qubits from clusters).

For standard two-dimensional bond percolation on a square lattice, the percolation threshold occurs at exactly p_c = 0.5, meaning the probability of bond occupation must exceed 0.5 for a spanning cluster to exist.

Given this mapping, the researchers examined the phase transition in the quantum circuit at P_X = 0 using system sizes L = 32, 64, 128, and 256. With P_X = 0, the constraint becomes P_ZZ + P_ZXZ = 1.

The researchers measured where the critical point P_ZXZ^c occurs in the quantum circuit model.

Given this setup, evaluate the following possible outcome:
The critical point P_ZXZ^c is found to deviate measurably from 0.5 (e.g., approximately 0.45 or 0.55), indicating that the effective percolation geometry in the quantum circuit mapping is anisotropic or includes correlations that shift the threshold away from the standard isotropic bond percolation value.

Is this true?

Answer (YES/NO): NO